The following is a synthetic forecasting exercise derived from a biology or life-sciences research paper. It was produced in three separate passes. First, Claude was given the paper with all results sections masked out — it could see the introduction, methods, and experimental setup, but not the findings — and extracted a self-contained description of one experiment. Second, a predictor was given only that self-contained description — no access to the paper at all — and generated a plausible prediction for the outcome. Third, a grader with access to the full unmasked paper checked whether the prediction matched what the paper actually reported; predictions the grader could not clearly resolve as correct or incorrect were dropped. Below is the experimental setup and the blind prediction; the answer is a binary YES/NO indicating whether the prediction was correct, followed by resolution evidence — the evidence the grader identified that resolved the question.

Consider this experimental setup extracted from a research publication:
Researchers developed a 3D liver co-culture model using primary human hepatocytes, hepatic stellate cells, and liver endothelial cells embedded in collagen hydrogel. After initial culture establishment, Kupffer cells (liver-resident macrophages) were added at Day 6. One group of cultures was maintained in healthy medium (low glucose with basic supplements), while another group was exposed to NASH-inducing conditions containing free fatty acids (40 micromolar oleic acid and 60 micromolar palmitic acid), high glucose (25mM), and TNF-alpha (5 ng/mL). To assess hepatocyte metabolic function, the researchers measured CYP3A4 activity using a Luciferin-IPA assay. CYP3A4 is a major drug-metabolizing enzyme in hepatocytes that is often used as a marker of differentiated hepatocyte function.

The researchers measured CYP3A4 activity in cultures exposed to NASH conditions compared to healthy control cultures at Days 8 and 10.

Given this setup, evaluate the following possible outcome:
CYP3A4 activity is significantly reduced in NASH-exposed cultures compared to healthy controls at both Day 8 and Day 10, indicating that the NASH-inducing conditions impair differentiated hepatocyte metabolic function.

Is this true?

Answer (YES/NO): NO